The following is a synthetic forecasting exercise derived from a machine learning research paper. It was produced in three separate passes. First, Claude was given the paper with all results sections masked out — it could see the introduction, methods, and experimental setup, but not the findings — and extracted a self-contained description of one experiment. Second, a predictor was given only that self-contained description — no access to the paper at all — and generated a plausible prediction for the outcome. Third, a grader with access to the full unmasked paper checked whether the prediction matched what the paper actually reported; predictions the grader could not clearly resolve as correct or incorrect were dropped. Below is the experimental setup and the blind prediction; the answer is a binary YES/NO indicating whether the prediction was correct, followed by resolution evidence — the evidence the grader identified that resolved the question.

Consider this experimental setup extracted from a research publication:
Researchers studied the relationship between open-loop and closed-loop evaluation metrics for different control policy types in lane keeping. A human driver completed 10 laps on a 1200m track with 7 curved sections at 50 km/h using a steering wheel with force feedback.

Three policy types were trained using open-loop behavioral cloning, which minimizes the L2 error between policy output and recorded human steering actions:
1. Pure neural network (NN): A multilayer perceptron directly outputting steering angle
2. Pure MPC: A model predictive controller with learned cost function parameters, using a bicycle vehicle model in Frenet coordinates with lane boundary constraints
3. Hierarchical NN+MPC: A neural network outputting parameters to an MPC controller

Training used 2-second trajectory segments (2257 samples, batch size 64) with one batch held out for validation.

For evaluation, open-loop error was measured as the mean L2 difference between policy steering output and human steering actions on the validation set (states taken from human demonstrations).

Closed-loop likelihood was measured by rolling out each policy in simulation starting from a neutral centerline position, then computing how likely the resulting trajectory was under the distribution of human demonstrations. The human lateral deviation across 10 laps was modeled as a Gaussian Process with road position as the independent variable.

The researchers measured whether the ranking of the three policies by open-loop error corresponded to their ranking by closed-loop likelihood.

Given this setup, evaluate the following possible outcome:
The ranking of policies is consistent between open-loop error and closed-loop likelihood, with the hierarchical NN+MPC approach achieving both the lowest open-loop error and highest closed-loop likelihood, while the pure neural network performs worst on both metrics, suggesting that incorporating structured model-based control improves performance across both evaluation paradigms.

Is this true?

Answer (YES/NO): NO